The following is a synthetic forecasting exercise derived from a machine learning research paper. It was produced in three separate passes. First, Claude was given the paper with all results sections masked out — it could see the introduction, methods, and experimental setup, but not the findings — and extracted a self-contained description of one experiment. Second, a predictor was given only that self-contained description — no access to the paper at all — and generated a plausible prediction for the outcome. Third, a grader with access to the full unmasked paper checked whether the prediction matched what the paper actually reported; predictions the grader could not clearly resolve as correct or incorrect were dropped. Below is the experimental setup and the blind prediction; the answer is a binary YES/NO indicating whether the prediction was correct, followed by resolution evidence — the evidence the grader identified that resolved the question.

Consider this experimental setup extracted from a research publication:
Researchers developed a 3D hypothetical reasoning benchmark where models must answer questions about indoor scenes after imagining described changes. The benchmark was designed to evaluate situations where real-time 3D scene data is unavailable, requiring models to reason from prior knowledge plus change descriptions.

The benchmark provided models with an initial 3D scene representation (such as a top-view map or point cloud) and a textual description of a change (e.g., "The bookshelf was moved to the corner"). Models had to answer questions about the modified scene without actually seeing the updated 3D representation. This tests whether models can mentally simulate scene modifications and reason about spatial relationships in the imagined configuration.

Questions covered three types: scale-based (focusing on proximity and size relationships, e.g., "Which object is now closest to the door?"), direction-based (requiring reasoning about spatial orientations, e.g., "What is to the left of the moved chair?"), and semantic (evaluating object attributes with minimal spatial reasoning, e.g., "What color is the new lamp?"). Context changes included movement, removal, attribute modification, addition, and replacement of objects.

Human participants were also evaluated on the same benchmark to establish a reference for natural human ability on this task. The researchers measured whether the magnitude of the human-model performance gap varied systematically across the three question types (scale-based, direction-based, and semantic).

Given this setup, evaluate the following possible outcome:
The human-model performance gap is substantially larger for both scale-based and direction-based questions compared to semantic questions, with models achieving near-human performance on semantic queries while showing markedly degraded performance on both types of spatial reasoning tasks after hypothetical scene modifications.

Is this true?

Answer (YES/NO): NO